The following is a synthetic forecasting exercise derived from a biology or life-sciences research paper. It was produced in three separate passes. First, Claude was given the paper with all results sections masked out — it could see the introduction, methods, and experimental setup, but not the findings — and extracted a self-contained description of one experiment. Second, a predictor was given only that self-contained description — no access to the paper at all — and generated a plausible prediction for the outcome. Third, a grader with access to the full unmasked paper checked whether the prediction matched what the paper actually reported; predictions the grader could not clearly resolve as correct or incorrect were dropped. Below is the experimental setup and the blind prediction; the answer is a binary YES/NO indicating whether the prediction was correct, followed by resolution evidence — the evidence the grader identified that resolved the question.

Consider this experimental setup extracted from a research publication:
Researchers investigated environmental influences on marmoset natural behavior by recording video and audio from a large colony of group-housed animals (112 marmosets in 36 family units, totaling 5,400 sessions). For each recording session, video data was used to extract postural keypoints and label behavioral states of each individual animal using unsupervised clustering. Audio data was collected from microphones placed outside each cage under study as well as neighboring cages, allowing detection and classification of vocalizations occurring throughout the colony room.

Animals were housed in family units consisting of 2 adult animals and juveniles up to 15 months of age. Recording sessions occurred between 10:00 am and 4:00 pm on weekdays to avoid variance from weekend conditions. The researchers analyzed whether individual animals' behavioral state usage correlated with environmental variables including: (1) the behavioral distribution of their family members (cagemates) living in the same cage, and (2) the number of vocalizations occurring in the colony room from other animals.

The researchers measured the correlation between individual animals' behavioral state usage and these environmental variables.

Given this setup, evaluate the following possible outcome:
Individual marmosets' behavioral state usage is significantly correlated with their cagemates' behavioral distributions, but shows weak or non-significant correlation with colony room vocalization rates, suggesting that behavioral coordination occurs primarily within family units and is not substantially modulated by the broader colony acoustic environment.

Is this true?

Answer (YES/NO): NO